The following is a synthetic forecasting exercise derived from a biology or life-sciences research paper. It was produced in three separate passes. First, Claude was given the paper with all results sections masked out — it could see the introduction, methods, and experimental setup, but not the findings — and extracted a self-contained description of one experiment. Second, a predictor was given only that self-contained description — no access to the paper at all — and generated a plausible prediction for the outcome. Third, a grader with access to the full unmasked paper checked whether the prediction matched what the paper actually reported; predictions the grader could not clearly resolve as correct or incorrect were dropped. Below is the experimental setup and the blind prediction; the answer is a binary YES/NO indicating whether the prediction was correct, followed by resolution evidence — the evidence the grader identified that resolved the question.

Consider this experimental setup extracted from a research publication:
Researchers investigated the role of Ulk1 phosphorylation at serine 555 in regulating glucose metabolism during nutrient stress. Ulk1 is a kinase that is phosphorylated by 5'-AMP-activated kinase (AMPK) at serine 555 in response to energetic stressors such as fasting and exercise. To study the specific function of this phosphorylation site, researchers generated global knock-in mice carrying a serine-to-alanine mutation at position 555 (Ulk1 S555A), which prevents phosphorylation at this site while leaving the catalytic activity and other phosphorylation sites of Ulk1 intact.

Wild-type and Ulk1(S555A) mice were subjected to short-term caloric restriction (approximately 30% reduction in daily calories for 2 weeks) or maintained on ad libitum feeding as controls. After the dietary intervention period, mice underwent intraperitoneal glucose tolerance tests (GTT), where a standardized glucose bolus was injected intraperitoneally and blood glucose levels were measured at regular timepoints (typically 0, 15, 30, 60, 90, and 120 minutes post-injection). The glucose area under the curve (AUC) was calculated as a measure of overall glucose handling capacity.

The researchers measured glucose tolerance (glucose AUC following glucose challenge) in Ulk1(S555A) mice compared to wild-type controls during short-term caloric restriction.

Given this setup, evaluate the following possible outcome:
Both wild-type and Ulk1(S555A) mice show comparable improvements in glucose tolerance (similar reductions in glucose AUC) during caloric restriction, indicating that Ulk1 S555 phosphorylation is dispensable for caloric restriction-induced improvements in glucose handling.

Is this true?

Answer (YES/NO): YES